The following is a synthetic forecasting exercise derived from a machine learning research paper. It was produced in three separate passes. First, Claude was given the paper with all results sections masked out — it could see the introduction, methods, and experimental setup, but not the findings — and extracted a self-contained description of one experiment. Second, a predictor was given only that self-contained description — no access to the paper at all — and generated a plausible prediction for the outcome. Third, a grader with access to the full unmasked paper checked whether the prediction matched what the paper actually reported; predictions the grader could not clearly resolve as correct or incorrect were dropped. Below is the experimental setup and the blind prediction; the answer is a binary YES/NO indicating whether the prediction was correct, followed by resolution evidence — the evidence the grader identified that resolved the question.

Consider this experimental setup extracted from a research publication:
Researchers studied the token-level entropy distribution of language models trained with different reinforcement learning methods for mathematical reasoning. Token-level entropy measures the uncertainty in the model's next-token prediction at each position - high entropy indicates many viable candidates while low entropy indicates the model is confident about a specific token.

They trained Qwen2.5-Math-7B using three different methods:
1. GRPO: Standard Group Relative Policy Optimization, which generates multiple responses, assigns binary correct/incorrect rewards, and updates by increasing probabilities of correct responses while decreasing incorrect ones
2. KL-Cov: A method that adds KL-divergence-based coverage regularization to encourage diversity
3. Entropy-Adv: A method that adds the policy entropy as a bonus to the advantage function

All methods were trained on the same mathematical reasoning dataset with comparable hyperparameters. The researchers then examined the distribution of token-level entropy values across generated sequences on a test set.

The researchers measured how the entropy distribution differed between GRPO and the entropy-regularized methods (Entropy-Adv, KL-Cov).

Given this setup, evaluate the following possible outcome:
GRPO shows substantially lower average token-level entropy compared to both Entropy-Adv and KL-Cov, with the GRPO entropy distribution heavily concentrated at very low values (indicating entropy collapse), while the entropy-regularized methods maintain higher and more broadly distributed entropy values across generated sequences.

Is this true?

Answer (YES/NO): NO